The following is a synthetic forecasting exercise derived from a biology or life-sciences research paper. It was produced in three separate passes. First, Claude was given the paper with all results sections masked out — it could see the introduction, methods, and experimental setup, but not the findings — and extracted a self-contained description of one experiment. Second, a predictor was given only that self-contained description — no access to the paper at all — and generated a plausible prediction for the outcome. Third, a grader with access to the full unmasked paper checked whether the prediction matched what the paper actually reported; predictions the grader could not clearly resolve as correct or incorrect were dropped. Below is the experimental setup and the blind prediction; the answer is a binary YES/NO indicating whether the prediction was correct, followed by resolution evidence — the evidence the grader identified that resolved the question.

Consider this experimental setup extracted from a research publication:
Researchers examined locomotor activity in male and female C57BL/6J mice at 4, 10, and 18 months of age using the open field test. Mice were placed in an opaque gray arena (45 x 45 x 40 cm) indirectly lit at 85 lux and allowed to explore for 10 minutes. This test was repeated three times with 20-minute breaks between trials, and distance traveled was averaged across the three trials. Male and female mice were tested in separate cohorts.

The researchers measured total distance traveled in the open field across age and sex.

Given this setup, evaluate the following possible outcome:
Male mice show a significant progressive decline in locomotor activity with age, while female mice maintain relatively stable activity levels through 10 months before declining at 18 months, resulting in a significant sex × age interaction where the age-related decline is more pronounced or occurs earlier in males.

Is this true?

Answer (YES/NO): NO